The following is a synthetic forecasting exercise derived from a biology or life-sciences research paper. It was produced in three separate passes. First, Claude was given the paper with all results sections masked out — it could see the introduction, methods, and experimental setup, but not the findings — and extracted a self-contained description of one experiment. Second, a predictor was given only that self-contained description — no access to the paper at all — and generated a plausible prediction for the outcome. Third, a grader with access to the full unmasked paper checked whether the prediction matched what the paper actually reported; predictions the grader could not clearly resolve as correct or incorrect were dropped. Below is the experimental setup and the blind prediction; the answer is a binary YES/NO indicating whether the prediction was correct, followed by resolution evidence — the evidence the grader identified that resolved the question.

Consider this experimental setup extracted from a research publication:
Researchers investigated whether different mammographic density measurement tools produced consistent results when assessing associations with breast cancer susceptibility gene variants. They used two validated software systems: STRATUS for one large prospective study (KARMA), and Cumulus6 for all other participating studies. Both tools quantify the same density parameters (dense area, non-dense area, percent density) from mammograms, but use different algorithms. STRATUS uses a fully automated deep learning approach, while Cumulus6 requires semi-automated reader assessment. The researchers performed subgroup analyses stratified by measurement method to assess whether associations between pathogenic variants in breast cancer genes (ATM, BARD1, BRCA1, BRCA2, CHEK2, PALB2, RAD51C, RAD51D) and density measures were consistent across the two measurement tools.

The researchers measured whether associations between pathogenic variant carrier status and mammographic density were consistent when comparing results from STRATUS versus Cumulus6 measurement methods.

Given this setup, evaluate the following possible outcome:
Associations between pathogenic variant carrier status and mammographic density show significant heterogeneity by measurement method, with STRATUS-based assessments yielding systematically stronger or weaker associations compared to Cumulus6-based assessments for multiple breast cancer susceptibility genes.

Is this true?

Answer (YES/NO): NO